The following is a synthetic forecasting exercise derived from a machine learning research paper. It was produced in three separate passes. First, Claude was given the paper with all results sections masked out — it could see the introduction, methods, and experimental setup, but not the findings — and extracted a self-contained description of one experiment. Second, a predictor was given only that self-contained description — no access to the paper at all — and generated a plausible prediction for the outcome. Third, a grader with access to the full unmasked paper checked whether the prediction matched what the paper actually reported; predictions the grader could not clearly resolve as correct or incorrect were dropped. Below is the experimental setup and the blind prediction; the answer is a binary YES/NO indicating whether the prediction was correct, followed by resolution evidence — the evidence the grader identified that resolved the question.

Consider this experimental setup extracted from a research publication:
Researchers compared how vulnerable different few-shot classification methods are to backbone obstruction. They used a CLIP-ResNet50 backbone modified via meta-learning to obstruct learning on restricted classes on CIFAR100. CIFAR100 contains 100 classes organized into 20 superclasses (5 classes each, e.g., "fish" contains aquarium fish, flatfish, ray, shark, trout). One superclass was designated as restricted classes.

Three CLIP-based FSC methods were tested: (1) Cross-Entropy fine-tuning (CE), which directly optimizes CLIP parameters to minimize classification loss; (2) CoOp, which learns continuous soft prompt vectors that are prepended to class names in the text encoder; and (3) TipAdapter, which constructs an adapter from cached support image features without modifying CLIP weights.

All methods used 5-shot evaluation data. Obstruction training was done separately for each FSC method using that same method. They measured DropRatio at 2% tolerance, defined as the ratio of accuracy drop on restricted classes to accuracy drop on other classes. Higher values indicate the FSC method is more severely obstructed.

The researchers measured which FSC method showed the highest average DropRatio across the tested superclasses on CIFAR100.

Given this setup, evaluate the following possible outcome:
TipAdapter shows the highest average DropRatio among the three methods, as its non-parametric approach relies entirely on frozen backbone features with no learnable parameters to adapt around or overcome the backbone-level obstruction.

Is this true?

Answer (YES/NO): NO